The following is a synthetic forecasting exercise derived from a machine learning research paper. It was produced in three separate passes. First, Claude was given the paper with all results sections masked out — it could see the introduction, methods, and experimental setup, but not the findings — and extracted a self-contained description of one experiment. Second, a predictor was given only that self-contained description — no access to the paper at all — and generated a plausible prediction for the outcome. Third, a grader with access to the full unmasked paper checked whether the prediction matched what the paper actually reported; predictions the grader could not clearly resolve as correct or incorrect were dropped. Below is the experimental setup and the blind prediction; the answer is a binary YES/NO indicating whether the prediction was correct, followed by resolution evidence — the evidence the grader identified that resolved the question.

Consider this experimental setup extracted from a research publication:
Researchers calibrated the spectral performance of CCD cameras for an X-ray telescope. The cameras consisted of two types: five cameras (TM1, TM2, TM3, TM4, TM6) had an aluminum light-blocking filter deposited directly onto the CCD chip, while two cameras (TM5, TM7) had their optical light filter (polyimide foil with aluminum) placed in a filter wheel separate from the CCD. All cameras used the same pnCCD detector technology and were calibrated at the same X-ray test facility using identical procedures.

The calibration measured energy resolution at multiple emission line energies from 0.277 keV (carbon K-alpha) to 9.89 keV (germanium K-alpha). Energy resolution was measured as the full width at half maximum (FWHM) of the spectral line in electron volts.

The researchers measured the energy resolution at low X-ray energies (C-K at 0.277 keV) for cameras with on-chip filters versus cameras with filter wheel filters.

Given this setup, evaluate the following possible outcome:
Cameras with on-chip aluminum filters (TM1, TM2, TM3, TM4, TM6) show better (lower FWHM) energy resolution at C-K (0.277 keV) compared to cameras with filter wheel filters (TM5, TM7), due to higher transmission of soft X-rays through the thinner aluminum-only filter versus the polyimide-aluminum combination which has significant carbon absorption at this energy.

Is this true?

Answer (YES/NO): NO